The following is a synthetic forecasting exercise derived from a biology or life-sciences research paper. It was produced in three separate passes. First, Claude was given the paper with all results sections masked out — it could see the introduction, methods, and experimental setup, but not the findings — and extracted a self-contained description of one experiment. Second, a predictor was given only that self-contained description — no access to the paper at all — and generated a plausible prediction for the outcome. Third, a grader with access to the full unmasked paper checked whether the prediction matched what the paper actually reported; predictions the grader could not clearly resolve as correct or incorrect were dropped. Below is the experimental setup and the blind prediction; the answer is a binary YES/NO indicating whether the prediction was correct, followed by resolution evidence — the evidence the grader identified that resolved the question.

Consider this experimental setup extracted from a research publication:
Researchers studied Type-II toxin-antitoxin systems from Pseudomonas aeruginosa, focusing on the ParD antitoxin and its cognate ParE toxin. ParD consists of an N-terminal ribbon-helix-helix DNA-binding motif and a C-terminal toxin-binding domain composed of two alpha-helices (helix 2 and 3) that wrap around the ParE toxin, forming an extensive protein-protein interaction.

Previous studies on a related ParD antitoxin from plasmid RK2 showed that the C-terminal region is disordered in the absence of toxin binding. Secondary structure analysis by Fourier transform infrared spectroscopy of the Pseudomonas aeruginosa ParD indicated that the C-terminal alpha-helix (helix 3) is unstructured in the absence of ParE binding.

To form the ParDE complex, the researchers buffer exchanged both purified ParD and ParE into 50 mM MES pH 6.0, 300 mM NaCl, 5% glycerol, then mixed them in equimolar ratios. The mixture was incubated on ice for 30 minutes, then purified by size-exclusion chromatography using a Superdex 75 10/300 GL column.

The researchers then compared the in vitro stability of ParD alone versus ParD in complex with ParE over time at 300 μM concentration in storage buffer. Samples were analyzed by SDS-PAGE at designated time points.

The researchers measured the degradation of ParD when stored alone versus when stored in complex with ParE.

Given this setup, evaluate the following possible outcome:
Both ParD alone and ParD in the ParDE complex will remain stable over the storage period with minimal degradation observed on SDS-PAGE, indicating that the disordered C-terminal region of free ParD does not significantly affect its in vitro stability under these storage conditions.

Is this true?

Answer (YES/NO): NO